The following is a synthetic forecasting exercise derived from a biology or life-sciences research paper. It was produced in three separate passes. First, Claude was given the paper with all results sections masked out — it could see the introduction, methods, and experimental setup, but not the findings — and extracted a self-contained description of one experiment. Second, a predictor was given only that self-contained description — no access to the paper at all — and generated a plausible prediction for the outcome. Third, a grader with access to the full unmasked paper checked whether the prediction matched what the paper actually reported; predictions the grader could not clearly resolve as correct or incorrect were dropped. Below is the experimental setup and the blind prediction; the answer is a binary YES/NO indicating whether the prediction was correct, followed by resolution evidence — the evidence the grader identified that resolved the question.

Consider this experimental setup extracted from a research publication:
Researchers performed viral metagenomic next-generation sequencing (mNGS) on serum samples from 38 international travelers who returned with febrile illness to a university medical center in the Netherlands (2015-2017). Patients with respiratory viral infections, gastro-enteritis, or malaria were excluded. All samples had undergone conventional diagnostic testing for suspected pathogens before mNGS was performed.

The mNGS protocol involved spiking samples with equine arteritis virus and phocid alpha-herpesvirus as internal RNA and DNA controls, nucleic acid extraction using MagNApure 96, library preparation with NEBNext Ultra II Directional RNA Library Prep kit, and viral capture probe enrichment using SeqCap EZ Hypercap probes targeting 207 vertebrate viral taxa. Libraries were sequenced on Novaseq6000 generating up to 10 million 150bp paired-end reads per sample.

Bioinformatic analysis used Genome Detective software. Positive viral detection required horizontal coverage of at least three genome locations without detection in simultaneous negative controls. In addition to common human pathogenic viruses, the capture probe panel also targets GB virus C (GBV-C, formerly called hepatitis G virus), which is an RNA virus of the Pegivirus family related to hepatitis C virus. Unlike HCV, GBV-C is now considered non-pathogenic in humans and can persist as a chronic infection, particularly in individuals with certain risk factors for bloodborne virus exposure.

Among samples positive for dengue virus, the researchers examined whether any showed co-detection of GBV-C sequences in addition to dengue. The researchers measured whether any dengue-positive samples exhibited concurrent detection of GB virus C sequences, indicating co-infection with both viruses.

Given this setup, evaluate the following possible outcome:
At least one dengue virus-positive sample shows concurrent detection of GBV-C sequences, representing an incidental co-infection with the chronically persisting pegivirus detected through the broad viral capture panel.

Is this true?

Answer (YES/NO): YES